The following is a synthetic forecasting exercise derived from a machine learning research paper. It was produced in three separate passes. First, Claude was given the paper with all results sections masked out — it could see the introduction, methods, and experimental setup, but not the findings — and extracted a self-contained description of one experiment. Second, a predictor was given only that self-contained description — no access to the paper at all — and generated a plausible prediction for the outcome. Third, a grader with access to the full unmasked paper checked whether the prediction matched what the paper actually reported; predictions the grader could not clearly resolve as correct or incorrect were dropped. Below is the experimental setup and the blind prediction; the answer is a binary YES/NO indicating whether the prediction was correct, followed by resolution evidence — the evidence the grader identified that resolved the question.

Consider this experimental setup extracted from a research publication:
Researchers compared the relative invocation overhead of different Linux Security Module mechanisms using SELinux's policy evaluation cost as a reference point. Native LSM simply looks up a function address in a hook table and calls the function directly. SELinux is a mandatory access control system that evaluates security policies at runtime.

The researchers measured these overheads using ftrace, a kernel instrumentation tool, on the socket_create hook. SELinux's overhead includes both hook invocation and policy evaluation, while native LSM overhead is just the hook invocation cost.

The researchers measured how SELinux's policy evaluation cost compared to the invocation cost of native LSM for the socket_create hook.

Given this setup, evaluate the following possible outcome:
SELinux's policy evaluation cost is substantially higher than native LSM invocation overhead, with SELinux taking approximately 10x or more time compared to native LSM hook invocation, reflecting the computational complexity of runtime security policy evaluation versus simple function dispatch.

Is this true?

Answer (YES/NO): YES